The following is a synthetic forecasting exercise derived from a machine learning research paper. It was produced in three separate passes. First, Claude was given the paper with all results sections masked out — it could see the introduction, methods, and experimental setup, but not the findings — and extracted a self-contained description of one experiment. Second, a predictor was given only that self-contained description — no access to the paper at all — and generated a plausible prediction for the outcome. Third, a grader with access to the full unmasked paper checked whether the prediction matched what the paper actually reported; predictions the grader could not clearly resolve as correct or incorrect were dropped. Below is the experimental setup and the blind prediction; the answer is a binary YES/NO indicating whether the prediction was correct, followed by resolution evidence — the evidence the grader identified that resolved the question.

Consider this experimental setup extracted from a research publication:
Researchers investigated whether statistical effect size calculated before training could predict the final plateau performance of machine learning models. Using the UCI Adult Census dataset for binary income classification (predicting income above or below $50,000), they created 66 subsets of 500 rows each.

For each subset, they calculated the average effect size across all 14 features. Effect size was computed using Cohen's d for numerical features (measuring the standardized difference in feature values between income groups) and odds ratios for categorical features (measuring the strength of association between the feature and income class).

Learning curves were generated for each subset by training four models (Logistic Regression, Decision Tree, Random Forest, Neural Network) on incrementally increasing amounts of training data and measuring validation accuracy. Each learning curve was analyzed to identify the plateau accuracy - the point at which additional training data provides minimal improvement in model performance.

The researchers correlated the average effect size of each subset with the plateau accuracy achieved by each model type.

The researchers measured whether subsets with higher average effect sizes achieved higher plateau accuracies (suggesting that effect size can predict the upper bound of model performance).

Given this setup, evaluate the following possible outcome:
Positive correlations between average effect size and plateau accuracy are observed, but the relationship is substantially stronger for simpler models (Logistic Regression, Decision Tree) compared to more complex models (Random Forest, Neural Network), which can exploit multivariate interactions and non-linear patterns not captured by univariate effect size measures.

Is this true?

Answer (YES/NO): NO